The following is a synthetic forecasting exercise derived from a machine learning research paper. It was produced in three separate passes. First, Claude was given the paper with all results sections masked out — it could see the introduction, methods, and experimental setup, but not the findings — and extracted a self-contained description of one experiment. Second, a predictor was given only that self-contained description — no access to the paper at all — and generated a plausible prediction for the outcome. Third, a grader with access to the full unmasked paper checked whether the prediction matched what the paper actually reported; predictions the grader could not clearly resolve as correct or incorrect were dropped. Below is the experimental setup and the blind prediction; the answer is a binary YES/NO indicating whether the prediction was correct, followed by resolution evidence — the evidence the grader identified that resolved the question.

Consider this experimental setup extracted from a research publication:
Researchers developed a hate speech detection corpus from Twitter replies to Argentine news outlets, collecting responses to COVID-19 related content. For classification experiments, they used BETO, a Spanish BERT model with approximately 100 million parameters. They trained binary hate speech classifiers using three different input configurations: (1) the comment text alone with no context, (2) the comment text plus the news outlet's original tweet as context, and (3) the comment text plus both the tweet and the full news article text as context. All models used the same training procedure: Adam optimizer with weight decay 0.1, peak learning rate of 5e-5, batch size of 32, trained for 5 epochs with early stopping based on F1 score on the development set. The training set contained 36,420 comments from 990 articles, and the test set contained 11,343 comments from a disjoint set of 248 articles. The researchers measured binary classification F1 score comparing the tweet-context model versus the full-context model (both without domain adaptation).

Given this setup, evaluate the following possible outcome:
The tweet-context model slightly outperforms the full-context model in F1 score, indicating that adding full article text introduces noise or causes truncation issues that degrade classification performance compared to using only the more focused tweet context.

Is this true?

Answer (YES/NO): NO